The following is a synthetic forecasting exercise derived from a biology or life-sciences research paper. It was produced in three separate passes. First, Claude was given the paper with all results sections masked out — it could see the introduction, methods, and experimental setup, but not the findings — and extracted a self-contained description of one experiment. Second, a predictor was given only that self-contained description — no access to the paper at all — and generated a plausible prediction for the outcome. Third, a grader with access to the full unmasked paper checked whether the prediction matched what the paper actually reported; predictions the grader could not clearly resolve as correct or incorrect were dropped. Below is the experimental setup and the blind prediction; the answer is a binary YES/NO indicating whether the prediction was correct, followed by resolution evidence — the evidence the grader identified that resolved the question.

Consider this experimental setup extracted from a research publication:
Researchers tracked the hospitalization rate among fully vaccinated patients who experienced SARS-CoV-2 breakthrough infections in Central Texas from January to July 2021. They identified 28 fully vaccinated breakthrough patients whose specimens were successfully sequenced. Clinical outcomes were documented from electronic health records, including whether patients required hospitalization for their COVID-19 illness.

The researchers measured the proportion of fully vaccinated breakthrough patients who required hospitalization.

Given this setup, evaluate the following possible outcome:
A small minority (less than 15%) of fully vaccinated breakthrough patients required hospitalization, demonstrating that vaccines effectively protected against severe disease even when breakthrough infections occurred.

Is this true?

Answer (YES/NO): YES